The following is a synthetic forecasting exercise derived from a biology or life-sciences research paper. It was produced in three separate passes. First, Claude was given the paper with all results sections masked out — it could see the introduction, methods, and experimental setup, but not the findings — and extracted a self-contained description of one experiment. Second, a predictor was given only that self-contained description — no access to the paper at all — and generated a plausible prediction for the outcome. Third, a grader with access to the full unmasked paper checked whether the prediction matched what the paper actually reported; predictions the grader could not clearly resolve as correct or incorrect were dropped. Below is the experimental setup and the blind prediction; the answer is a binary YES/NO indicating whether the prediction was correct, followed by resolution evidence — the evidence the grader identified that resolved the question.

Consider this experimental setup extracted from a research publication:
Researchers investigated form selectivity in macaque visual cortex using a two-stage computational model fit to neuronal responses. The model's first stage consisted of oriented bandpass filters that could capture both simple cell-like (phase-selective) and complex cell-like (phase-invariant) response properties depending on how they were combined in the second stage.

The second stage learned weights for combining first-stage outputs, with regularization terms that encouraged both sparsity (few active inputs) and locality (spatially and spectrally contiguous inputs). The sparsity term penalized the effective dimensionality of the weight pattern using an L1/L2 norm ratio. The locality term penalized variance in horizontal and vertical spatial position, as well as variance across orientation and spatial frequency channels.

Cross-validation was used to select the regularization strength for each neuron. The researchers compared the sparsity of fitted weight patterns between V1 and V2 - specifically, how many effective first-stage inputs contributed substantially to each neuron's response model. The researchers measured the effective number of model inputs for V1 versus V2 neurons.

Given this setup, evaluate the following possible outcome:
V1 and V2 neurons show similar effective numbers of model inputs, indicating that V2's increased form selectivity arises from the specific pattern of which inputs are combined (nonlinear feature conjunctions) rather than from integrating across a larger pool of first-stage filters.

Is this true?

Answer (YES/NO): YES